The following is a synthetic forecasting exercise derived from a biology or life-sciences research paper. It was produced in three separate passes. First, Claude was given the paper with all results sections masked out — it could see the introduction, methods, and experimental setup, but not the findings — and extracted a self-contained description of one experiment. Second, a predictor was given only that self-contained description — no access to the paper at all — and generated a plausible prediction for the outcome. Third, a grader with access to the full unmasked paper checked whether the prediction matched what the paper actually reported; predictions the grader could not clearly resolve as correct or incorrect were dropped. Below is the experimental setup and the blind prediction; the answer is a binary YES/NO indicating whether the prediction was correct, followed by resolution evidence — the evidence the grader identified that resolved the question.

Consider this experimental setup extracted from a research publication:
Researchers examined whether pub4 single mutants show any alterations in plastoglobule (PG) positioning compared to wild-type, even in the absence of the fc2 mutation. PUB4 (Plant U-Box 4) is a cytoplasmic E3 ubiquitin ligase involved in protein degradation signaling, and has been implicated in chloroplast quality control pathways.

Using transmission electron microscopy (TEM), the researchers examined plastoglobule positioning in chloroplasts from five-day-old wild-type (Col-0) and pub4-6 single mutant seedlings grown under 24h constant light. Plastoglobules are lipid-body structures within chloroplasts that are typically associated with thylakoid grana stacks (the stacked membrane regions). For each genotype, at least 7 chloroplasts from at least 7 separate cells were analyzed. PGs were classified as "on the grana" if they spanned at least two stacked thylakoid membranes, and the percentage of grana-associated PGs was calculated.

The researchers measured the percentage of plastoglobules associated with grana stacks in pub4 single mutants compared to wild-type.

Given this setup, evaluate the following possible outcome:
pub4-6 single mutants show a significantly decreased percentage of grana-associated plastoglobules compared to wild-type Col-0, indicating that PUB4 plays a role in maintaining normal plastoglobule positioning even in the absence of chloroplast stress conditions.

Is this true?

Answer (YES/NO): NO